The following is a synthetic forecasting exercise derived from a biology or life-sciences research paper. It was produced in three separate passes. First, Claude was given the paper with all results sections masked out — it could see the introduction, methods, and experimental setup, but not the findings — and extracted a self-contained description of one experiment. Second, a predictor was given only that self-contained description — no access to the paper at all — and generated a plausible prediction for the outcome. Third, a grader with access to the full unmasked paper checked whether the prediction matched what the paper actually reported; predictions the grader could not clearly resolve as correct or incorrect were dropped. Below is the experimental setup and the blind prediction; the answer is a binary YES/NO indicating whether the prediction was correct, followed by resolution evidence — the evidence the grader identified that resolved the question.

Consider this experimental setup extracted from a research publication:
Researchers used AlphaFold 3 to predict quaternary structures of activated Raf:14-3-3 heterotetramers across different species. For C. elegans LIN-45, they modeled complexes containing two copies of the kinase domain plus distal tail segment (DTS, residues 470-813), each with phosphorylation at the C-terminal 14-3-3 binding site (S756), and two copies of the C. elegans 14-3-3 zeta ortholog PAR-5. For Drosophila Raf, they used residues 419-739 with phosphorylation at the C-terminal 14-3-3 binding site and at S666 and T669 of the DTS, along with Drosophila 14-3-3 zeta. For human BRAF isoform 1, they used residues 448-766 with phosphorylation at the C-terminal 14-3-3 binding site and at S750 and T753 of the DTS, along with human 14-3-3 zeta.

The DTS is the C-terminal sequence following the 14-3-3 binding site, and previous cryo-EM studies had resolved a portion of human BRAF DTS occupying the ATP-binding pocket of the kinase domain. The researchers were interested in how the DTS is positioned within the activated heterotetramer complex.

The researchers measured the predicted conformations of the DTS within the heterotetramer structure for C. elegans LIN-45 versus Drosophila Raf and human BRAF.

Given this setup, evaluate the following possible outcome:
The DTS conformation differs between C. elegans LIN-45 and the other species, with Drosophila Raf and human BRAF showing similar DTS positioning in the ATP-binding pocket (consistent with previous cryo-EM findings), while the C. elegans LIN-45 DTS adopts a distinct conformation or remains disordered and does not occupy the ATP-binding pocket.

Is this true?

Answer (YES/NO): NO